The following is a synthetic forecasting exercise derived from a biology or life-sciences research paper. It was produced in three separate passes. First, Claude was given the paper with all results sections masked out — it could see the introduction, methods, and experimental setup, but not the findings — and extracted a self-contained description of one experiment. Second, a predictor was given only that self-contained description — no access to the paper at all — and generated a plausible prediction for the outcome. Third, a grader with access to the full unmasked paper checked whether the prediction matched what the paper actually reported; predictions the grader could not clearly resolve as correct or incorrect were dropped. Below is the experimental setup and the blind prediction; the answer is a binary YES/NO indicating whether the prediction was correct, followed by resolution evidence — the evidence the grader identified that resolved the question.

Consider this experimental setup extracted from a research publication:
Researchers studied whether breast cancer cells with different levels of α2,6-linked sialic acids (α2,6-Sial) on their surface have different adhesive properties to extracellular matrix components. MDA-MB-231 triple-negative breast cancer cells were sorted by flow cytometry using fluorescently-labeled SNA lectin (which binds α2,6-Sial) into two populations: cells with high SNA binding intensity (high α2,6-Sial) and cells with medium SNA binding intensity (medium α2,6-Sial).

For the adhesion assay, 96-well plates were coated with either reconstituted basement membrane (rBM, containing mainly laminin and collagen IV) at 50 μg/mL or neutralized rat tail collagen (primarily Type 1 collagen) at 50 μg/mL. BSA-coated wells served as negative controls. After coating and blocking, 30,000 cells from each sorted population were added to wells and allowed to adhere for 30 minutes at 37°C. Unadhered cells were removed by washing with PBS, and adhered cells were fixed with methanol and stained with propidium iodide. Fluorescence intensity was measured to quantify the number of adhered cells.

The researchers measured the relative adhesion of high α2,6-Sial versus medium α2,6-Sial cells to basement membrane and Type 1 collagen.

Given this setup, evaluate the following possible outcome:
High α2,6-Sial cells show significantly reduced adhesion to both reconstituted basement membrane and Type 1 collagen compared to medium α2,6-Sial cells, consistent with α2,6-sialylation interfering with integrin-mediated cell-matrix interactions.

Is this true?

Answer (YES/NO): YES